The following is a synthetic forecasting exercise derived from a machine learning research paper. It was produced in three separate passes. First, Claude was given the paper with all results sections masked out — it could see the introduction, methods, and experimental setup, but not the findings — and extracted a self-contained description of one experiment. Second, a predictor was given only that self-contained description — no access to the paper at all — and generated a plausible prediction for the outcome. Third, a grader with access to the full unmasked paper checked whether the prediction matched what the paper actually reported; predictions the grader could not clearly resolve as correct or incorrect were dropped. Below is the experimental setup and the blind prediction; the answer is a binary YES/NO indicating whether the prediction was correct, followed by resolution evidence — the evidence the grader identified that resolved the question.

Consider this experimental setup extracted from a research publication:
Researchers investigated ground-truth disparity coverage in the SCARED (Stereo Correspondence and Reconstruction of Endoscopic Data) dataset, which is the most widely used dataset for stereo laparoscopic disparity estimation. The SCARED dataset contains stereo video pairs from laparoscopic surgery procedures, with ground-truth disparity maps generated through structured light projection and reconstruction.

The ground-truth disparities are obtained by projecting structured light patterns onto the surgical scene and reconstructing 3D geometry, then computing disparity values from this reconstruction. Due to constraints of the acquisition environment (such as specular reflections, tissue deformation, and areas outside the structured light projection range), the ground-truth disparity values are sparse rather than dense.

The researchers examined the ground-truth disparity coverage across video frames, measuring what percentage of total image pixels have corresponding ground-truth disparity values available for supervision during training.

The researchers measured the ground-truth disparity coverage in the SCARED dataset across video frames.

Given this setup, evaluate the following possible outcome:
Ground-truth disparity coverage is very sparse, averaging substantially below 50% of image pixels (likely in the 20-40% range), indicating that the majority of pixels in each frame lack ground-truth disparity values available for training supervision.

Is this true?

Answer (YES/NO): NO